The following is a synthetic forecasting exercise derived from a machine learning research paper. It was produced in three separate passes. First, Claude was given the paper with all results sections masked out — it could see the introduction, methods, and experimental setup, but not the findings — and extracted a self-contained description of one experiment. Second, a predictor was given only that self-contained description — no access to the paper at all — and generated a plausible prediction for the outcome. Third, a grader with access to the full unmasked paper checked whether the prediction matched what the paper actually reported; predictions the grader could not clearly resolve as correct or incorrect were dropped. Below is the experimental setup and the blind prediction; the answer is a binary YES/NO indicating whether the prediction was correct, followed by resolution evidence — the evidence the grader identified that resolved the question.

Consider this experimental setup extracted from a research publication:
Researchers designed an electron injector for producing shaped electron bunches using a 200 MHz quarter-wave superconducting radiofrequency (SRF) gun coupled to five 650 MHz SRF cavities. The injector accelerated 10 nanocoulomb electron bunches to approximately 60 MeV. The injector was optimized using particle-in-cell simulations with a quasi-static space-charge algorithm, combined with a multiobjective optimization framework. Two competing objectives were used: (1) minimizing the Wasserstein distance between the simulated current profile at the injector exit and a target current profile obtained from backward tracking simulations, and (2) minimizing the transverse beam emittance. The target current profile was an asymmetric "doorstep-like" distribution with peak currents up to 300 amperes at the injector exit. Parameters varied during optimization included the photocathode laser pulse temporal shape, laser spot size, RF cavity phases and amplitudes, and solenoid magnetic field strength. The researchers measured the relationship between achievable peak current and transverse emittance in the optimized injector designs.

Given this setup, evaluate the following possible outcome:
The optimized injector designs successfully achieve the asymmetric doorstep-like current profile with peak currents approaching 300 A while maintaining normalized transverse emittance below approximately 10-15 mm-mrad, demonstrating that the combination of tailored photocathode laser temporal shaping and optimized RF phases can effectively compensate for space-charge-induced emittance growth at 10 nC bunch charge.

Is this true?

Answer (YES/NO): NO